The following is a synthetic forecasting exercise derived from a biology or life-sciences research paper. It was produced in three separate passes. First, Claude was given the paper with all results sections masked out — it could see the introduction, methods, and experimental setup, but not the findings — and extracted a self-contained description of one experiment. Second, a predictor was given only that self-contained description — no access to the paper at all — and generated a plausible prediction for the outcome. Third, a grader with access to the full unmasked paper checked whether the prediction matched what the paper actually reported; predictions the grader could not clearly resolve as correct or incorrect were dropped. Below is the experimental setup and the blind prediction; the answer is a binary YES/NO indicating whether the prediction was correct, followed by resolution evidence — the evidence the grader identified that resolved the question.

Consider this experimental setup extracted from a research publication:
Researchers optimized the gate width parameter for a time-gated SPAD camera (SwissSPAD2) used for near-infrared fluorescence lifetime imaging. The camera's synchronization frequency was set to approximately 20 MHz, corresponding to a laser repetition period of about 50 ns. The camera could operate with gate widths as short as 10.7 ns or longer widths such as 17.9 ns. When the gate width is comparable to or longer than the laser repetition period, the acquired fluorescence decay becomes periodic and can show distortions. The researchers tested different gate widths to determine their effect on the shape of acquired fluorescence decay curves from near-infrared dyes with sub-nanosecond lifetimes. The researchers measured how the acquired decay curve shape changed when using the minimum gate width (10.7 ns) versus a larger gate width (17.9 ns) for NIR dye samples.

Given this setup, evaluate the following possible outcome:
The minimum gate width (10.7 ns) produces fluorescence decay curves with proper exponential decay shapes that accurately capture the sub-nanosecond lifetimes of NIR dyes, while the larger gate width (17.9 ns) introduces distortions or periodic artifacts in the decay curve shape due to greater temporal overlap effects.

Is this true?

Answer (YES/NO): NO